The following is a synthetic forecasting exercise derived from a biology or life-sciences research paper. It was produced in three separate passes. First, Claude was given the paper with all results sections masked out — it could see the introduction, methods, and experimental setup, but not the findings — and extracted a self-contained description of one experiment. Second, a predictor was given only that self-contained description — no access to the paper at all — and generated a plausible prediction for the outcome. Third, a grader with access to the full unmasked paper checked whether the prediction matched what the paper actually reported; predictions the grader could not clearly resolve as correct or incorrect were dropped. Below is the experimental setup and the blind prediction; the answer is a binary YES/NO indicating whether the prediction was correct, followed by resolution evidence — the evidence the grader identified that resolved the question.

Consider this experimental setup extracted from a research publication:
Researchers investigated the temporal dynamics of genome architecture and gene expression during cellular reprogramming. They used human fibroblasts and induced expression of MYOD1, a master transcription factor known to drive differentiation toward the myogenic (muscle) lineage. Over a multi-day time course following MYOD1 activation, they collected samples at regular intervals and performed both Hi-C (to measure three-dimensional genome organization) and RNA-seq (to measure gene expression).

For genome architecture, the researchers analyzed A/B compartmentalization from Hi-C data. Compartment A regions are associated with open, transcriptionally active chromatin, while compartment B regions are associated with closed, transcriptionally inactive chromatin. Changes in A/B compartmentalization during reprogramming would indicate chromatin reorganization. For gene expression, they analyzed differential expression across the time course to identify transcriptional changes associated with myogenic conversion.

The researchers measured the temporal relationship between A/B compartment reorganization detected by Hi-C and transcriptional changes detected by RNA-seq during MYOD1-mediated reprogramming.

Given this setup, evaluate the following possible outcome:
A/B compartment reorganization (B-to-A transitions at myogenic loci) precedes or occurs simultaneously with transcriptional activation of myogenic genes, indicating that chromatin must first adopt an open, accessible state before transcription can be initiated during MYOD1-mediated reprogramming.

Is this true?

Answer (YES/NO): YES